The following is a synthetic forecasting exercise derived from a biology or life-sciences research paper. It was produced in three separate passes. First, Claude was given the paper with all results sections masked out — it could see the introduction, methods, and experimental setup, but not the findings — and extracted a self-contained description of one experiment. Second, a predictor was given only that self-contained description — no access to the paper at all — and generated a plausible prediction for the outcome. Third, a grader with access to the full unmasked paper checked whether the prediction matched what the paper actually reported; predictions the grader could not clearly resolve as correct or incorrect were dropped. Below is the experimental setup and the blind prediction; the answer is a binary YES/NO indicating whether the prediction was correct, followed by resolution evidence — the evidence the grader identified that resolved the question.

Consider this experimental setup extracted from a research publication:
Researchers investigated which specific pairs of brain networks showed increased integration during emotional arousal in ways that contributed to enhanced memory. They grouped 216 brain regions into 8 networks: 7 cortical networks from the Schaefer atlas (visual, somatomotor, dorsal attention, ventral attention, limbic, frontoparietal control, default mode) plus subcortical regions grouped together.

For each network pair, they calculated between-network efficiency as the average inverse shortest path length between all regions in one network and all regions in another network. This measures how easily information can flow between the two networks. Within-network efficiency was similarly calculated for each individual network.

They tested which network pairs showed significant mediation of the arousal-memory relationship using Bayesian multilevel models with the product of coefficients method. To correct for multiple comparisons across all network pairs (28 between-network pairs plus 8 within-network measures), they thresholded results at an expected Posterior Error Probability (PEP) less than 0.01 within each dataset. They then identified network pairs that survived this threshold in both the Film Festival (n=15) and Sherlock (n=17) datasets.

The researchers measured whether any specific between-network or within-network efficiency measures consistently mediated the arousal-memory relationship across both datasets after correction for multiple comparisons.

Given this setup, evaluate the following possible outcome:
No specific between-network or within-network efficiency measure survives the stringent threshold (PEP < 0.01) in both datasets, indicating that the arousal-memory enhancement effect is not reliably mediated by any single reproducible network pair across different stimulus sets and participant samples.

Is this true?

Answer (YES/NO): NO